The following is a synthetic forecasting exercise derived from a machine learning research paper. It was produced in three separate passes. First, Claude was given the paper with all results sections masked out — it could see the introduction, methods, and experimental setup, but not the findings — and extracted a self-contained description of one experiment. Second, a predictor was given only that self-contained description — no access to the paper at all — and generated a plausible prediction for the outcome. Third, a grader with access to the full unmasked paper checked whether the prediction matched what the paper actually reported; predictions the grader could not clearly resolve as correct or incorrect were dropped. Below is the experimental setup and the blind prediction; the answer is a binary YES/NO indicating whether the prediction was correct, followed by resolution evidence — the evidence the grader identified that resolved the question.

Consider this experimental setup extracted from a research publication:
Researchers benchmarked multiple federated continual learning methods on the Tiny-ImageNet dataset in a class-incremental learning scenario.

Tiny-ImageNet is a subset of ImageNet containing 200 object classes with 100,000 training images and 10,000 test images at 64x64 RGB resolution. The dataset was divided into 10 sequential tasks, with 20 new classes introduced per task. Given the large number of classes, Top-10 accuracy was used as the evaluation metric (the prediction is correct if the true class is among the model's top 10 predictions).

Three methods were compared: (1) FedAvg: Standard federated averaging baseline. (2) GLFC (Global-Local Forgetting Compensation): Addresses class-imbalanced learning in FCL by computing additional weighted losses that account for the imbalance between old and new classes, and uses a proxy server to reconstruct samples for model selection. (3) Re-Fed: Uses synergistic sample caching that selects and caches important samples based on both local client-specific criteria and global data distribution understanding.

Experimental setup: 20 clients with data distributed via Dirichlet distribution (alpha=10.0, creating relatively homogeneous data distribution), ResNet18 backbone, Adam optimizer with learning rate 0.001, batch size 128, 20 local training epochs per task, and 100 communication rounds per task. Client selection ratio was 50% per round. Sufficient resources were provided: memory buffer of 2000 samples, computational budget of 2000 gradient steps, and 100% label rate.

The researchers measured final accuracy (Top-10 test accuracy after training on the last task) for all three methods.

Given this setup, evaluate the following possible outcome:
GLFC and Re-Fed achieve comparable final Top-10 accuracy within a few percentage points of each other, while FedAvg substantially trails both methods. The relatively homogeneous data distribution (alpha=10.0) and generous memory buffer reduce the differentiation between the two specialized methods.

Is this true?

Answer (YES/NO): NO